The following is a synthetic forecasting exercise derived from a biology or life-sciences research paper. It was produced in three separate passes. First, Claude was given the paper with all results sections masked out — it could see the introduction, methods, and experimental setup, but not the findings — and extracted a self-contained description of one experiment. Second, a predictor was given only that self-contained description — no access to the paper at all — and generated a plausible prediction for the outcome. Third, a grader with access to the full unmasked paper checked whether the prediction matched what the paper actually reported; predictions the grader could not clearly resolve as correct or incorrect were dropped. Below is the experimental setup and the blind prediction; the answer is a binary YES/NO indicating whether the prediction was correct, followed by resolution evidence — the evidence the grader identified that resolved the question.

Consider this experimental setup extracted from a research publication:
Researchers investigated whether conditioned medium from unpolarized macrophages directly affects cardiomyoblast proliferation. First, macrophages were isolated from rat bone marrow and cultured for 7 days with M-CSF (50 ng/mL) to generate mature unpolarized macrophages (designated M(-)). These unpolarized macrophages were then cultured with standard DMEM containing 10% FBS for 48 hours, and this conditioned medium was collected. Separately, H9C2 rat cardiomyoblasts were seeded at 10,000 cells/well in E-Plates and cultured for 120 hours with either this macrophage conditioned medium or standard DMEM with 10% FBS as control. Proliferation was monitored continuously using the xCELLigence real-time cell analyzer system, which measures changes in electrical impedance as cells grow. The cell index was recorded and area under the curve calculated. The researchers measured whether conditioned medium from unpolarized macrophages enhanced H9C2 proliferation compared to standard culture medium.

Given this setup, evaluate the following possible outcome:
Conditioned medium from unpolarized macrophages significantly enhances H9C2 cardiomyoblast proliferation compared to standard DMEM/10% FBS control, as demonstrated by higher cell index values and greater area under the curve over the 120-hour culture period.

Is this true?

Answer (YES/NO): NO